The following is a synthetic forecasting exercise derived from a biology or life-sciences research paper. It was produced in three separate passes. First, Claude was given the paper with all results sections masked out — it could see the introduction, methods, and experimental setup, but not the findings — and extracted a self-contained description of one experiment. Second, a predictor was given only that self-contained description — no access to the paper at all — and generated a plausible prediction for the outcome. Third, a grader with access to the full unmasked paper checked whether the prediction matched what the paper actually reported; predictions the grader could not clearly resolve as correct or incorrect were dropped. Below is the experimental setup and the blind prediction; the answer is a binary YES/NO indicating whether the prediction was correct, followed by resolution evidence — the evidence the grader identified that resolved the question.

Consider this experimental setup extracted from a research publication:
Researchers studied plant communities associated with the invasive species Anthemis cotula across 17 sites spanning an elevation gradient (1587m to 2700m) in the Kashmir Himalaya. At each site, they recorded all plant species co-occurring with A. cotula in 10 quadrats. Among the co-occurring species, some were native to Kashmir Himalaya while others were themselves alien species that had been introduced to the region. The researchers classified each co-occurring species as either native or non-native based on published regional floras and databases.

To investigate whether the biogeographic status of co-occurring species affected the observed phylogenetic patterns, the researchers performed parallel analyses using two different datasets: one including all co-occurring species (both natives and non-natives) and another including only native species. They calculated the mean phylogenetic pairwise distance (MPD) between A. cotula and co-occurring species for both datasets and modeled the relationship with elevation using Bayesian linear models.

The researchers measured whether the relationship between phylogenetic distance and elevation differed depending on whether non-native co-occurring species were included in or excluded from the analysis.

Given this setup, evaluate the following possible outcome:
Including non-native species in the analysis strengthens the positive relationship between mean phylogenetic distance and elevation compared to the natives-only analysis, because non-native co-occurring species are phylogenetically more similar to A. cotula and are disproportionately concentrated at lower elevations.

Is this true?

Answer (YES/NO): NO